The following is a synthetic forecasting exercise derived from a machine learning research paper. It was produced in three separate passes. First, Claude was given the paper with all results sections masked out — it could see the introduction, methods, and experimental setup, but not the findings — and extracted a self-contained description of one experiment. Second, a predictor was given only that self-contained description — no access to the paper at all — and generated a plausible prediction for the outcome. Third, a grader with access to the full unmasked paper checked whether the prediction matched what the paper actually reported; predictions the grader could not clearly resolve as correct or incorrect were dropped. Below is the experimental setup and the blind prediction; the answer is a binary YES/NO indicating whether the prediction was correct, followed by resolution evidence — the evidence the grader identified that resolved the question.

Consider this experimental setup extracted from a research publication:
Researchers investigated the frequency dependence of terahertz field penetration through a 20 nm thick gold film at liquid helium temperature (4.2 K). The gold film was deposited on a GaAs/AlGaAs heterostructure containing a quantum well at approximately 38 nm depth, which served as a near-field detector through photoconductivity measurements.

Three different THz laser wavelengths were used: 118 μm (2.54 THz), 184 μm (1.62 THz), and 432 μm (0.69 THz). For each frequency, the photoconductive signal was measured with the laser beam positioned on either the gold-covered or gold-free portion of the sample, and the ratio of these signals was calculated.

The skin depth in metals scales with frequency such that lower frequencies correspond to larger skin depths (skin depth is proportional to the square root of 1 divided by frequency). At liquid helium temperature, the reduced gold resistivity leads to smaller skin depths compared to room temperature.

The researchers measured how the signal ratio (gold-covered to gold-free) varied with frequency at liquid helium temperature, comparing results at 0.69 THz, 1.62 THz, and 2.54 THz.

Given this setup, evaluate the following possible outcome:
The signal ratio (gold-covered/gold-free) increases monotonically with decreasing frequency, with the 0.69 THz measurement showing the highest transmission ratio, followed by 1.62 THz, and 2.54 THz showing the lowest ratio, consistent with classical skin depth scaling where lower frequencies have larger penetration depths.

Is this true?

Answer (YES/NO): YES